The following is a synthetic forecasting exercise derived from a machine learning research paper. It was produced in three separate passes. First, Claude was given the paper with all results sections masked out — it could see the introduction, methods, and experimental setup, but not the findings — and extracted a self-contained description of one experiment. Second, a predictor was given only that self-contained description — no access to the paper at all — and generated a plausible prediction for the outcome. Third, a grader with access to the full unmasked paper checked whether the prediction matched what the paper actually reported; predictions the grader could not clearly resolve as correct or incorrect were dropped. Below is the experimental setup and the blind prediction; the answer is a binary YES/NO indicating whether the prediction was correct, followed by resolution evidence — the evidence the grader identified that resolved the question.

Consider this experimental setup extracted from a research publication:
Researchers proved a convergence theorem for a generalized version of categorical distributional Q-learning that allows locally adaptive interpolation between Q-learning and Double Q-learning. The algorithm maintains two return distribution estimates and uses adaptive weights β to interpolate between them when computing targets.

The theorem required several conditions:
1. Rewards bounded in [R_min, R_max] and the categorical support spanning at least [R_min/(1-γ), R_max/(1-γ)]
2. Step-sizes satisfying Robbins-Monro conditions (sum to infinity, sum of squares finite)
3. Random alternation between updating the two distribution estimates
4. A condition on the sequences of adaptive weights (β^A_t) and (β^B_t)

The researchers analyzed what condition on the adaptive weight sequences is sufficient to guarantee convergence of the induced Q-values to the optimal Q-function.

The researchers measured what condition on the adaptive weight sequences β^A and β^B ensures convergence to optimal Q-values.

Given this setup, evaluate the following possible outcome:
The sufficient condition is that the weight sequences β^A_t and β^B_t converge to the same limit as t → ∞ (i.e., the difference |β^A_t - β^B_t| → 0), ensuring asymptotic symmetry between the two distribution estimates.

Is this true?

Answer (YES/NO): YES